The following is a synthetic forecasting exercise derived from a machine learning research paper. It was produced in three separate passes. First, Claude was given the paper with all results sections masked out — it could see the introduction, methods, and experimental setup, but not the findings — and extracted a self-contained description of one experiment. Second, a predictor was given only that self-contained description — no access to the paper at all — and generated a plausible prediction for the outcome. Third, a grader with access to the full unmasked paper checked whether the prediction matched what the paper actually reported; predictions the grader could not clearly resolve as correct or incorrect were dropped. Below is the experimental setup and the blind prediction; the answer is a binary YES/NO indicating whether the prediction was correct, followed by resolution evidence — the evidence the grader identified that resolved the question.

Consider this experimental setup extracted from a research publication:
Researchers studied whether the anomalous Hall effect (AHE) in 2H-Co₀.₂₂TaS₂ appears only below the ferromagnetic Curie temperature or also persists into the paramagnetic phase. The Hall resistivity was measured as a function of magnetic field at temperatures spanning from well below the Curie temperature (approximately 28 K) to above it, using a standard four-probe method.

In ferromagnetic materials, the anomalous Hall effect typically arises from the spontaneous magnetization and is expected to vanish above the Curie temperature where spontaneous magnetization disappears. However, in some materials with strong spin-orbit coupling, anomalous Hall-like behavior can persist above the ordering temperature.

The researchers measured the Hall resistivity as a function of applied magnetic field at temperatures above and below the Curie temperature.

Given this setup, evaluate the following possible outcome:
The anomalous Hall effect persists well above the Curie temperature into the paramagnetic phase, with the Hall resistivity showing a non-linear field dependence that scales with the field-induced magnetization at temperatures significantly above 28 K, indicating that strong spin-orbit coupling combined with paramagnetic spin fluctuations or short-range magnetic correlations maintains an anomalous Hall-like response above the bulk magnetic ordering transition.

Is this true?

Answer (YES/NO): NO